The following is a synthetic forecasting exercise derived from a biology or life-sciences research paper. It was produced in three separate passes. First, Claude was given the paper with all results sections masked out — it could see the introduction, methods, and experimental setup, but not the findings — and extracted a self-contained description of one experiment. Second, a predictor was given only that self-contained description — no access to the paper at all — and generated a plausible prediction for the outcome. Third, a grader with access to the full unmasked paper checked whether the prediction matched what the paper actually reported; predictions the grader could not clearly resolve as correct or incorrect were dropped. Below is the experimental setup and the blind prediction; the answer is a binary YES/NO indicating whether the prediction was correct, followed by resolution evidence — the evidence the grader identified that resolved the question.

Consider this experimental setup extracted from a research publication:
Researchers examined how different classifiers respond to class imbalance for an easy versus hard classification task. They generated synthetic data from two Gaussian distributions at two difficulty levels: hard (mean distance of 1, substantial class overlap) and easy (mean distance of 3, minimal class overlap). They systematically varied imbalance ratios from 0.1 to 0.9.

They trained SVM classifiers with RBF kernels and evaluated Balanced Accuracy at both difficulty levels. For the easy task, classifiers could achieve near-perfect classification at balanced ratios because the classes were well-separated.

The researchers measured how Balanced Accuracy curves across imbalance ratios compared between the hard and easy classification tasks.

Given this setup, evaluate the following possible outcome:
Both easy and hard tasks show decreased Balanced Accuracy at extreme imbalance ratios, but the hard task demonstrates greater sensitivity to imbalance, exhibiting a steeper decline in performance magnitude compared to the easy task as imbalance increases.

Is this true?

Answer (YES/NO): YES